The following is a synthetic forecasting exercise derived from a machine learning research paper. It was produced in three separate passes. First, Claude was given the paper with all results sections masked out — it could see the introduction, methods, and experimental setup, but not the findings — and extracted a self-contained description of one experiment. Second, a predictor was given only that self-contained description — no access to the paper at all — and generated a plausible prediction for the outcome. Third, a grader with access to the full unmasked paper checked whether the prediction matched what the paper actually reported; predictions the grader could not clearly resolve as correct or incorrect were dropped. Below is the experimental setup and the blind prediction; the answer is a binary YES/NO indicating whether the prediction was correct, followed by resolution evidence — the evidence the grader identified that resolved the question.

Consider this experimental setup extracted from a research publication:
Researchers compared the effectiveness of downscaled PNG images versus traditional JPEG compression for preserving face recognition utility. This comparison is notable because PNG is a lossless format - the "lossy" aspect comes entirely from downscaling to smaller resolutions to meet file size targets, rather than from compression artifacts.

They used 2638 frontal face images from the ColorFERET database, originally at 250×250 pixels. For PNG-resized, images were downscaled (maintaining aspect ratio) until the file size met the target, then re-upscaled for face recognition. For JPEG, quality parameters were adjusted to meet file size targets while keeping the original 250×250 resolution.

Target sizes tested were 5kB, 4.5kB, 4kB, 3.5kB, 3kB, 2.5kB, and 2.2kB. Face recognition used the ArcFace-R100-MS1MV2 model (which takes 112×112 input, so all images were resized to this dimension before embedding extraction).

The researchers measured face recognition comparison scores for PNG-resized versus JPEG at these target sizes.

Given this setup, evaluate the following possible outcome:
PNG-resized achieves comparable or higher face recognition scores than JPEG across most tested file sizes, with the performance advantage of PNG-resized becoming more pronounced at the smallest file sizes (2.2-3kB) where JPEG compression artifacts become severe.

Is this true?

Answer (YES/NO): NO